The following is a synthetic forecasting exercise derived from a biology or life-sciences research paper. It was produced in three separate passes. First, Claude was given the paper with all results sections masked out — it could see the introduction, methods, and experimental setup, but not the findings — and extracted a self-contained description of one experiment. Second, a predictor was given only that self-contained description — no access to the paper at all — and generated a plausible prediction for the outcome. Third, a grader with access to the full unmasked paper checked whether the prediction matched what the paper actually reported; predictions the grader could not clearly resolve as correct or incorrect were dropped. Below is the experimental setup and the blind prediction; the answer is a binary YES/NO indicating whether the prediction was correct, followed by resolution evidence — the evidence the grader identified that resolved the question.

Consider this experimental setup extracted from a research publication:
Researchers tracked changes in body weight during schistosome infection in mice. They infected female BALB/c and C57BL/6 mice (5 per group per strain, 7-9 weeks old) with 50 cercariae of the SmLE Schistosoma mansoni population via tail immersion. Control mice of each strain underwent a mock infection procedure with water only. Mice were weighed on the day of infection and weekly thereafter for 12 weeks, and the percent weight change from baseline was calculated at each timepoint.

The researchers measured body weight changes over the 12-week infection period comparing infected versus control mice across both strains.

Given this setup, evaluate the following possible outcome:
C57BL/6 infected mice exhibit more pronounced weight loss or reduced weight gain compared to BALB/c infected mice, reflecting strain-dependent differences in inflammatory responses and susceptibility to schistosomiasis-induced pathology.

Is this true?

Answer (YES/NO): NO